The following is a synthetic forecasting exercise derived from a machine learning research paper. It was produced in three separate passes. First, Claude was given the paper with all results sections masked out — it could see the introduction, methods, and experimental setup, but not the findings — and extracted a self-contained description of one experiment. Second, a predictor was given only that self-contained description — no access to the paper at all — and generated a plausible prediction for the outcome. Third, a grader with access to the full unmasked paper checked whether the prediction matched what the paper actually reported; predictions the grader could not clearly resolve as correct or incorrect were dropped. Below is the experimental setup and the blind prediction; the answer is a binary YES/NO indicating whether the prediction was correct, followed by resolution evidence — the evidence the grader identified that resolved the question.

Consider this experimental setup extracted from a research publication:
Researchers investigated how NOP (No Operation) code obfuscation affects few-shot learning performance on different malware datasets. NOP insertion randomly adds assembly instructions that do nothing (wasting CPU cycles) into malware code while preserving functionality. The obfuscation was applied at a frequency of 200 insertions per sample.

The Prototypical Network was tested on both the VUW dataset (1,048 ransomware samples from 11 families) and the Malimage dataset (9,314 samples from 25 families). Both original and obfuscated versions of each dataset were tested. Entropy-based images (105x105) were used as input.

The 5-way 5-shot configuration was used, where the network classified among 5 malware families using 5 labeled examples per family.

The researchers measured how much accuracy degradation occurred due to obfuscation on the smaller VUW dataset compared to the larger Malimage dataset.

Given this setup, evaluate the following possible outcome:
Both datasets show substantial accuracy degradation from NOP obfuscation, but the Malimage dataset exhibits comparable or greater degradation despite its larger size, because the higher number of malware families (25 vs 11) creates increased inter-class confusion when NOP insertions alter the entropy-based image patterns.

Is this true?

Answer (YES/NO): NO